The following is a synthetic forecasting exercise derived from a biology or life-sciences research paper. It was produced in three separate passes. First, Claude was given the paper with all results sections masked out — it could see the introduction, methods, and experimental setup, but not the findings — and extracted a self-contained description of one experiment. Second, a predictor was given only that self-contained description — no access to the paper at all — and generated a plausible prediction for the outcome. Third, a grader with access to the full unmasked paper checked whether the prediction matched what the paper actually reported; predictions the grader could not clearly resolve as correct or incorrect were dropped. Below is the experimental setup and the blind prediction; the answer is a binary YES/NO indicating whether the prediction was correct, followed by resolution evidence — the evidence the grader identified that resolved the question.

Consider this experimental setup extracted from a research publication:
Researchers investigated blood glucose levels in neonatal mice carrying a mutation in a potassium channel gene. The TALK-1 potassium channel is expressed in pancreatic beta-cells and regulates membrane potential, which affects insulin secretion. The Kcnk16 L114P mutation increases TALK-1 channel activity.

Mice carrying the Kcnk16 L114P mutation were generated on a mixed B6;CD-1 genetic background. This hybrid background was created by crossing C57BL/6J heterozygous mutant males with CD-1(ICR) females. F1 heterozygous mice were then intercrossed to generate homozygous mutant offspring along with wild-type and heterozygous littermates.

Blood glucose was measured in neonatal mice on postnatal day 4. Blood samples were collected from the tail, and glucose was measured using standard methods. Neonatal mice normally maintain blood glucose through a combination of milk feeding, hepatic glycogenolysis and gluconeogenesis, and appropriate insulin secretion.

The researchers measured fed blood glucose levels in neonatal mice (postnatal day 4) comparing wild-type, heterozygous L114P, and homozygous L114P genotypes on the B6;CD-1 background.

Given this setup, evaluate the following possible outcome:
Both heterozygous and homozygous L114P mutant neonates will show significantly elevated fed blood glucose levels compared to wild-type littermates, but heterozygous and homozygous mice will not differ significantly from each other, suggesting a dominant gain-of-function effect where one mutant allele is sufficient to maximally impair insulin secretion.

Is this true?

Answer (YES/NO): NO